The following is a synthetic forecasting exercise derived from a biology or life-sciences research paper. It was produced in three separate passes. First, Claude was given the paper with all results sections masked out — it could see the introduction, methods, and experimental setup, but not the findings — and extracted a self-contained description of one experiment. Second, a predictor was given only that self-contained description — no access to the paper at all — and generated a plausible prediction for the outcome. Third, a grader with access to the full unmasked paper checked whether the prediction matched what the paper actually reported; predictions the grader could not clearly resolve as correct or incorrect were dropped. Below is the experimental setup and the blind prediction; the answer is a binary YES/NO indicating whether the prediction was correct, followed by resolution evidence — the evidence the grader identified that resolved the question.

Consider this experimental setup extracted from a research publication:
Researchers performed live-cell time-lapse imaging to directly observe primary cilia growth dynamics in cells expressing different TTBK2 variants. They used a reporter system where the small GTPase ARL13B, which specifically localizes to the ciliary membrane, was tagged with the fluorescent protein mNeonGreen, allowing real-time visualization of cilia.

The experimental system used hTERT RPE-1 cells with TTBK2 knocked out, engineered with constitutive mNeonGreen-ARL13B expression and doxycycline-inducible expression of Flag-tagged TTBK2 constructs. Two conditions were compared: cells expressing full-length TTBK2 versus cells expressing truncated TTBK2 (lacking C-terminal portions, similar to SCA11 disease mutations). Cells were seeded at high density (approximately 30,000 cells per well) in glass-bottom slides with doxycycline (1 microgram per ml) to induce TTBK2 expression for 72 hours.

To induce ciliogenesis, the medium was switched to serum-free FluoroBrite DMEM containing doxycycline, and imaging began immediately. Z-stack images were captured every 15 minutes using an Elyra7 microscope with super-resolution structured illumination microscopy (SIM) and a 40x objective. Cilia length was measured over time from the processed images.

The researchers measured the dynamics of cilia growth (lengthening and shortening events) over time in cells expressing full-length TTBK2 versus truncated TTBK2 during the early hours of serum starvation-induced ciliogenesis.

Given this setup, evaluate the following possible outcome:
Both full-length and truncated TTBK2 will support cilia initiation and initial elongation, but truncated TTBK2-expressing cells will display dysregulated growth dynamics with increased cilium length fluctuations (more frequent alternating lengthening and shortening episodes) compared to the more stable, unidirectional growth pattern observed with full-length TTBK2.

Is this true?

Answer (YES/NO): NO